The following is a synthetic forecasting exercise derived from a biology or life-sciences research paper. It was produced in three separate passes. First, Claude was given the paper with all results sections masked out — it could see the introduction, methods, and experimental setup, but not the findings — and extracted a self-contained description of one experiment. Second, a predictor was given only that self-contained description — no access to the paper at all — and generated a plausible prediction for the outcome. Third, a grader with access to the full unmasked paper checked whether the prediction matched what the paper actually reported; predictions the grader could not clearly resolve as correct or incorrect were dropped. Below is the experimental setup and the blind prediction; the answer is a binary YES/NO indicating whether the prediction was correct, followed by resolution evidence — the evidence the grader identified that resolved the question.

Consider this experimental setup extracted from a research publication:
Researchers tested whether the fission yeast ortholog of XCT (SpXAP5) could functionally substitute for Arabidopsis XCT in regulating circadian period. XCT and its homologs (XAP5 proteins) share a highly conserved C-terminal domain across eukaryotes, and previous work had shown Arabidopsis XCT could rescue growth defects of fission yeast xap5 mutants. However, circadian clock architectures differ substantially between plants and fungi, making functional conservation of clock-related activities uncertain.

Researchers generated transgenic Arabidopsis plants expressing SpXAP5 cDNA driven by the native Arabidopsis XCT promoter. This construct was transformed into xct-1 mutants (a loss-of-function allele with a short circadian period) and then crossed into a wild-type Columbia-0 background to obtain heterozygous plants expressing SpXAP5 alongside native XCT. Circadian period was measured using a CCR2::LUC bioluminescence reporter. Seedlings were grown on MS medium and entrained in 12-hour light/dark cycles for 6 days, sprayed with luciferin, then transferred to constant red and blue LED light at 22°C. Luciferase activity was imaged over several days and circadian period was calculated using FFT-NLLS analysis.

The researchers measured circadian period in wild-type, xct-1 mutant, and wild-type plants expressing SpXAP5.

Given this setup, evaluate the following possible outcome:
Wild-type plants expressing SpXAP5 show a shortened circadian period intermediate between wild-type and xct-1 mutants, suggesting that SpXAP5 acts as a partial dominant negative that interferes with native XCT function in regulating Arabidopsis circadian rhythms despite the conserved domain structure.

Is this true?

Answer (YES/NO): NO